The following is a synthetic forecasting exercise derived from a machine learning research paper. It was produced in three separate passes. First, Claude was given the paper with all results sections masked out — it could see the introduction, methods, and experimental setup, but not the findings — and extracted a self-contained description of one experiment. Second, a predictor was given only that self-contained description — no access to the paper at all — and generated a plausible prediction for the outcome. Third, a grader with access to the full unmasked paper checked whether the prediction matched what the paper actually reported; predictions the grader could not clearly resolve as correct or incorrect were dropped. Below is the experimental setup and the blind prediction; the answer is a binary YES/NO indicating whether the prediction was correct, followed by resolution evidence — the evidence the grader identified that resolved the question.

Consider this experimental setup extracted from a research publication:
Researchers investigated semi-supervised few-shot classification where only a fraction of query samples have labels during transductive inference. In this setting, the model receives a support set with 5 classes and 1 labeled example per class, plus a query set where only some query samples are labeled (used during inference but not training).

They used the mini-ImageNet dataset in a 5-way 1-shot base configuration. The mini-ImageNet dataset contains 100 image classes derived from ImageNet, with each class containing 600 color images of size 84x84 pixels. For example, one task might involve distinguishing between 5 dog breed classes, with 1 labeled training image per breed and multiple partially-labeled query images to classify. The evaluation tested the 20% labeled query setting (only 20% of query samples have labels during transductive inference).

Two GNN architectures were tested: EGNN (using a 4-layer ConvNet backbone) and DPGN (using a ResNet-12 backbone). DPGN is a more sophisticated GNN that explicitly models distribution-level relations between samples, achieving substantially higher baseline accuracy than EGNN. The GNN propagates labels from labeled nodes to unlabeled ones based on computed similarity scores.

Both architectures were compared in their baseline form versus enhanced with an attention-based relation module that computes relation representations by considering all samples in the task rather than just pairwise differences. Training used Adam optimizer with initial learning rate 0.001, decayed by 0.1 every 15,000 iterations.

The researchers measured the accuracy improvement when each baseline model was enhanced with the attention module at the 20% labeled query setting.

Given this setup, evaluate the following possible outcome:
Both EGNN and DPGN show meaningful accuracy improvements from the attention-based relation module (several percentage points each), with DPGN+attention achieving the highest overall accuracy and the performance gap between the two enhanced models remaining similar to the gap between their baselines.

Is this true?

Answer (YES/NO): NO